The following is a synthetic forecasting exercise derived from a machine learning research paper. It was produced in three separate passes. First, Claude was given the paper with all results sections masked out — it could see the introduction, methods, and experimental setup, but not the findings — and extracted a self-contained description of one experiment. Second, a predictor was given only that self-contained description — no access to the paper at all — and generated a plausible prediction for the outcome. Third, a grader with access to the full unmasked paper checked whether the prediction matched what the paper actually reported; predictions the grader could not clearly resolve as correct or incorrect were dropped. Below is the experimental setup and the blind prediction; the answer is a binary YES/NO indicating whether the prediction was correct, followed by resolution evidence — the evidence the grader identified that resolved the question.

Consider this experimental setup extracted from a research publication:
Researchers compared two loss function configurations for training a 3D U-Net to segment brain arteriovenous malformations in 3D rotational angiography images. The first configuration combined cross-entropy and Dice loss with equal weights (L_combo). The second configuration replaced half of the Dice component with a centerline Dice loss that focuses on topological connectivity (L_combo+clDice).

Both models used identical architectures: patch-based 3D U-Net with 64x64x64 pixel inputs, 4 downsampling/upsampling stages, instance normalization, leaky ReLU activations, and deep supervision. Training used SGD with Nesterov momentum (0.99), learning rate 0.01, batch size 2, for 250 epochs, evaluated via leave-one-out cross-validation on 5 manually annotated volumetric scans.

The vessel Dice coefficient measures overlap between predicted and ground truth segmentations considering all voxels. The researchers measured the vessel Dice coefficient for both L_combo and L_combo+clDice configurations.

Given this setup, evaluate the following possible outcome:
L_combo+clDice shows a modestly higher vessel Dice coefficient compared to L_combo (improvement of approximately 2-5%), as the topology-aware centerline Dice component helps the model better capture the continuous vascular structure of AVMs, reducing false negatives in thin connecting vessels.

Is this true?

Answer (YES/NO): NO